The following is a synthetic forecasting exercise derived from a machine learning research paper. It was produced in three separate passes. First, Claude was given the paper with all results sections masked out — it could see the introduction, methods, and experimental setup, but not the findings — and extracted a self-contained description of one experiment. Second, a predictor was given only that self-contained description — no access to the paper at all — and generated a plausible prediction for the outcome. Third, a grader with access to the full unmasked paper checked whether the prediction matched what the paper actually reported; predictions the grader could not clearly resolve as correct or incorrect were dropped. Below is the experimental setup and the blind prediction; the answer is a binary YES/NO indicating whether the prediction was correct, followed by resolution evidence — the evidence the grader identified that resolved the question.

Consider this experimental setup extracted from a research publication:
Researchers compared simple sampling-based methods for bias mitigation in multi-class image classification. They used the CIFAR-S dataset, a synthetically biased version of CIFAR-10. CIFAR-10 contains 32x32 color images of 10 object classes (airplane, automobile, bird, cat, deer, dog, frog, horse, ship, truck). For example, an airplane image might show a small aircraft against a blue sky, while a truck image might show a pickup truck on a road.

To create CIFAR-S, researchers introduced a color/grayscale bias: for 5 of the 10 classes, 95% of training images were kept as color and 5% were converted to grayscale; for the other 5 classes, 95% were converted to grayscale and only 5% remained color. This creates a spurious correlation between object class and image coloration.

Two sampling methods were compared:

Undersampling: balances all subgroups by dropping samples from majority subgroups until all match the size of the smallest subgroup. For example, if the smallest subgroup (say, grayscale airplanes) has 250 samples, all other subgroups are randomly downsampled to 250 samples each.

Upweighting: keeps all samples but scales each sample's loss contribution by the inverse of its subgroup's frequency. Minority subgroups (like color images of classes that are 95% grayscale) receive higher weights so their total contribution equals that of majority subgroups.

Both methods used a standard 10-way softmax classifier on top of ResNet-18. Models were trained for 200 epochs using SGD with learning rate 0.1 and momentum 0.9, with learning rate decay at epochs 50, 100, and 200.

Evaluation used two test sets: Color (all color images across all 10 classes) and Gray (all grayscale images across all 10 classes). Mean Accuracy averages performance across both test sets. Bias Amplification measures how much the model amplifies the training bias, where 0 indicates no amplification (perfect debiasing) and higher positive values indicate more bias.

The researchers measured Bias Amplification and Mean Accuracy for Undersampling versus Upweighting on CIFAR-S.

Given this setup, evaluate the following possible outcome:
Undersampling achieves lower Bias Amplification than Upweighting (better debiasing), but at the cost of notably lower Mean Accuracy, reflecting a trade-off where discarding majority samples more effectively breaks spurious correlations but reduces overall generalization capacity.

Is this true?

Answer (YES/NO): YES